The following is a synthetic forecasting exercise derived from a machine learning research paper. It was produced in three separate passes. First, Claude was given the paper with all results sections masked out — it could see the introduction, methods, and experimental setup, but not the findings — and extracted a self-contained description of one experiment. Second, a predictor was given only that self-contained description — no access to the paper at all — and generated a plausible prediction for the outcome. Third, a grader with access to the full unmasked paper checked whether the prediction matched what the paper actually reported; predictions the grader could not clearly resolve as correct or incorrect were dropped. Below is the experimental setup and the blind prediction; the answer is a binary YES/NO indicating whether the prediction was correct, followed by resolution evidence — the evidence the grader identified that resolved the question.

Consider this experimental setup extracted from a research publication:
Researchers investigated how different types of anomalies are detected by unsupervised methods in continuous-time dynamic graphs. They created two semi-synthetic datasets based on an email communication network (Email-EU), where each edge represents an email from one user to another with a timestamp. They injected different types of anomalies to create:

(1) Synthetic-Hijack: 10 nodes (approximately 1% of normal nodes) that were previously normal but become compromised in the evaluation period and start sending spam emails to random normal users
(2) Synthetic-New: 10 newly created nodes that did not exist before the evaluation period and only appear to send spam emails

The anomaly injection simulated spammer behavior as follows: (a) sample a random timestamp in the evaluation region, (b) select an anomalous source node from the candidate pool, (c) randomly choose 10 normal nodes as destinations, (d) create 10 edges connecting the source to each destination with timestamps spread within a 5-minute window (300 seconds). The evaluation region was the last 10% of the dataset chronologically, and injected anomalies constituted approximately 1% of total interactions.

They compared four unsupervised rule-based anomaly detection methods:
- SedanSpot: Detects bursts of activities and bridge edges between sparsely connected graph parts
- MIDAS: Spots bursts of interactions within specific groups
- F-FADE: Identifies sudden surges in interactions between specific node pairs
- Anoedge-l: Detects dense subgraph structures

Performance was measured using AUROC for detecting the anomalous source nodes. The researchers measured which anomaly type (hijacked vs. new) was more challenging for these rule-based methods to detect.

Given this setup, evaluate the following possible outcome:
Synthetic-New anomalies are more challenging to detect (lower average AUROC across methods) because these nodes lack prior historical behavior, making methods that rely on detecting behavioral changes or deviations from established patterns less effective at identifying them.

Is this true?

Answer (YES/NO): NO